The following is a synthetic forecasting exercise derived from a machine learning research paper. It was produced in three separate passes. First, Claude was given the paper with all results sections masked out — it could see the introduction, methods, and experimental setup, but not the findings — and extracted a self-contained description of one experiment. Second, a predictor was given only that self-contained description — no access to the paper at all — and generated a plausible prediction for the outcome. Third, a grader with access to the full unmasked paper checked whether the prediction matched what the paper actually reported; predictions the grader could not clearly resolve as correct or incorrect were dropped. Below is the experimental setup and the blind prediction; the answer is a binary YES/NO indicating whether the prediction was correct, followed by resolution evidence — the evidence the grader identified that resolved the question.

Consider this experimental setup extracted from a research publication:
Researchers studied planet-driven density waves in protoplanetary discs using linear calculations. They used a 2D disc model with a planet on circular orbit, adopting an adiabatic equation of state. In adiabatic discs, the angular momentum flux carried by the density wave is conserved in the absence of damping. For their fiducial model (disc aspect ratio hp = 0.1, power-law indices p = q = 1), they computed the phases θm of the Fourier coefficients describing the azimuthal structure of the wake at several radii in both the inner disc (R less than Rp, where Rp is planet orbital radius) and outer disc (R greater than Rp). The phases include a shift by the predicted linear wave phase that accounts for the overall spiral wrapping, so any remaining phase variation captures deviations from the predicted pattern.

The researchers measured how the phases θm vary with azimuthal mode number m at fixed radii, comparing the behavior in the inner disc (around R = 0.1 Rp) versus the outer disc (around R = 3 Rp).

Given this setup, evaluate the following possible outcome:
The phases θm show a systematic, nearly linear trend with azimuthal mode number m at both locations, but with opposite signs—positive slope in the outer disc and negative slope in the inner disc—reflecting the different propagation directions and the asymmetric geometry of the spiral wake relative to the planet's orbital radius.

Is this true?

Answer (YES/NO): NO